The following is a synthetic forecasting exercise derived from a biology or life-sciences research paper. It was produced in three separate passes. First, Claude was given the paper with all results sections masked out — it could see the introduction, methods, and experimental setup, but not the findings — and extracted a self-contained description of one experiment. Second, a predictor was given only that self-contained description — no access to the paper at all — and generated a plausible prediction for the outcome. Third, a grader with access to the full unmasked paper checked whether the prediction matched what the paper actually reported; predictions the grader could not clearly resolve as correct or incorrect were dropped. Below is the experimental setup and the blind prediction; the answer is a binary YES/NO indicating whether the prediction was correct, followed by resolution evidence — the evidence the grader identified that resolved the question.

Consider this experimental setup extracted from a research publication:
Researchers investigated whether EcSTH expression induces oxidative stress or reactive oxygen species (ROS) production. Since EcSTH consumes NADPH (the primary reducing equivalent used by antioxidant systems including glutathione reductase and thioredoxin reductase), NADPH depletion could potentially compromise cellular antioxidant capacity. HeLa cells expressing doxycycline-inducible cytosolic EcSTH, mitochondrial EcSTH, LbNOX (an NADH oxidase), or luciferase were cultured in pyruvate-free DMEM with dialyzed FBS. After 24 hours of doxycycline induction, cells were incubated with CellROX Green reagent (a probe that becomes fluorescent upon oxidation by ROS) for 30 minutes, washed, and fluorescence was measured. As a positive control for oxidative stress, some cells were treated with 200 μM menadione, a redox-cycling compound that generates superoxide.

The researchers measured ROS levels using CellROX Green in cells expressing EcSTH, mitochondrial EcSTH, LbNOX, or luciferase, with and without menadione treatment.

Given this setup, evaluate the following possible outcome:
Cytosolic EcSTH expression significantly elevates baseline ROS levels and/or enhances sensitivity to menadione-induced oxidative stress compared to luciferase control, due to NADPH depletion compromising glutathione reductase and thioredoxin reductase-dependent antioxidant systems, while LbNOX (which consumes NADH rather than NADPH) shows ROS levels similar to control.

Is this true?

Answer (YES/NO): NO